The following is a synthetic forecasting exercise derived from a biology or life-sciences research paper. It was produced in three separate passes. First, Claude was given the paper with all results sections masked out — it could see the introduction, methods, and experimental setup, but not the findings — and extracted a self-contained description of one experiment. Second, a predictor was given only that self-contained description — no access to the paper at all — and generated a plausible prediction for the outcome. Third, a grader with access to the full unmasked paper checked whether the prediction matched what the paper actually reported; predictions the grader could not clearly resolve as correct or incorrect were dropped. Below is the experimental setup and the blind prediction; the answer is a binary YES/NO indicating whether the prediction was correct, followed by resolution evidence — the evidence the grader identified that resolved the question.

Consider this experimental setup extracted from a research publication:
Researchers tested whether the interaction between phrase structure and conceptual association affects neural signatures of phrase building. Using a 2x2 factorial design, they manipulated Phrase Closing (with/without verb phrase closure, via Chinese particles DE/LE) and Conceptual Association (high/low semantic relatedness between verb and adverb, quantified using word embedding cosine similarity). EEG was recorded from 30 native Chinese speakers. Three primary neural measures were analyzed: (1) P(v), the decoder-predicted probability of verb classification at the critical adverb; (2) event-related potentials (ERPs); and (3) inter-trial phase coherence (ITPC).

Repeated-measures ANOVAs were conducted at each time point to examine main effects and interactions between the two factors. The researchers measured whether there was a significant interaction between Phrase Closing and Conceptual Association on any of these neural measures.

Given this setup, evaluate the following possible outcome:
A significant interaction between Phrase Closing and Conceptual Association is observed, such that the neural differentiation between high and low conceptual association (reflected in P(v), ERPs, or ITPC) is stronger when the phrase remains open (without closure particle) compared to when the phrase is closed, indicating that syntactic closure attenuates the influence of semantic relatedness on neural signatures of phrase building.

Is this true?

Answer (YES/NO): NO